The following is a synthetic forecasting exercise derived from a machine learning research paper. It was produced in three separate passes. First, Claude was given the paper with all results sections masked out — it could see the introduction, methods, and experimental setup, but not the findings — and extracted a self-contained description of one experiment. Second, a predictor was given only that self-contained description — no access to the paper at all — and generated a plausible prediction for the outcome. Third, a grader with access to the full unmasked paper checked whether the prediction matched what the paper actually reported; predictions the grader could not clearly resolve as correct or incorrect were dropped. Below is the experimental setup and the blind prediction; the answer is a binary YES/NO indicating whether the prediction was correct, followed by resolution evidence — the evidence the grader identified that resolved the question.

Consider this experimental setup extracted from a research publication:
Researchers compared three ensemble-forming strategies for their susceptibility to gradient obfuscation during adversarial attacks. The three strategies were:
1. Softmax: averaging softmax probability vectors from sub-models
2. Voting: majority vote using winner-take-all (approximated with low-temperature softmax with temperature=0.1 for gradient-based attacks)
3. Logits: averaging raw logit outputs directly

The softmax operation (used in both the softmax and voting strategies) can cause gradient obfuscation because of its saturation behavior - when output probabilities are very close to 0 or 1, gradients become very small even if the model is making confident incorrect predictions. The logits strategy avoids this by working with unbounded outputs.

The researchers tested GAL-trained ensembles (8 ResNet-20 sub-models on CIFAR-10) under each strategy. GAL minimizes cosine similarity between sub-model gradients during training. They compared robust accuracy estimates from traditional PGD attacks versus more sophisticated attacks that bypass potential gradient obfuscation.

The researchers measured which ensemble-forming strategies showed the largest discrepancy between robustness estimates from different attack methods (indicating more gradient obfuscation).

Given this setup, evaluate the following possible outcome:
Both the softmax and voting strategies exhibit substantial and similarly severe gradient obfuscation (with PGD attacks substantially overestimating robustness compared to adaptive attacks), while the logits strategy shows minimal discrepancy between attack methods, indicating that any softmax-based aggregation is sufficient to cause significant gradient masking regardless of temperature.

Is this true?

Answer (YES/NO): YES